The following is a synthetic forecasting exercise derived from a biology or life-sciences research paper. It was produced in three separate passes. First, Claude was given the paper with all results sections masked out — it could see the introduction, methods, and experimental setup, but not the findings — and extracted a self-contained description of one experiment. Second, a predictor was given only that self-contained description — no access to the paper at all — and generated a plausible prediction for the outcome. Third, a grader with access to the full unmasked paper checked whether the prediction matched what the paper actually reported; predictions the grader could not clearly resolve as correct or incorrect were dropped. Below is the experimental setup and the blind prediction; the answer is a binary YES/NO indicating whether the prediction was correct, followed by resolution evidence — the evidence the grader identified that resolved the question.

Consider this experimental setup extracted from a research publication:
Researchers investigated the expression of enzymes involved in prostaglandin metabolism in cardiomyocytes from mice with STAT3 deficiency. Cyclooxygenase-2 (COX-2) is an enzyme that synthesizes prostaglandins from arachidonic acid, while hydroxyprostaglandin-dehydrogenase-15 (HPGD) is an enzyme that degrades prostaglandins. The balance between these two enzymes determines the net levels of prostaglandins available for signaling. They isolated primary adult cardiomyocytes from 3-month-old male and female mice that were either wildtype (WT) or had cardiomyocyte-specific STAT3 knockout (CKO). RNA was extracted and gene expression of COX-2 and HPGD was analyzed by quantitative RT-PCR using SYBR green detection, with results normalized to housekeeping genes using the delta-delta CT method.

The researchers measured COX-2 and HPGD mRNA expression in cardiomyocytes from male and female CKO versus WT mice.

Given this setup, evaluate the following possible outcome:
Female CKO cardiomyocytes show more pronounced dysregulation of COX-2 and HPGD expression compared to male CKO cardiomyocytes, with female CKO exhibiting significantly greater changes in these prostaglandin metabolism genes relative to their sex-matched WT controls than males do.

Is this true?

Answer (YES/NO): NO